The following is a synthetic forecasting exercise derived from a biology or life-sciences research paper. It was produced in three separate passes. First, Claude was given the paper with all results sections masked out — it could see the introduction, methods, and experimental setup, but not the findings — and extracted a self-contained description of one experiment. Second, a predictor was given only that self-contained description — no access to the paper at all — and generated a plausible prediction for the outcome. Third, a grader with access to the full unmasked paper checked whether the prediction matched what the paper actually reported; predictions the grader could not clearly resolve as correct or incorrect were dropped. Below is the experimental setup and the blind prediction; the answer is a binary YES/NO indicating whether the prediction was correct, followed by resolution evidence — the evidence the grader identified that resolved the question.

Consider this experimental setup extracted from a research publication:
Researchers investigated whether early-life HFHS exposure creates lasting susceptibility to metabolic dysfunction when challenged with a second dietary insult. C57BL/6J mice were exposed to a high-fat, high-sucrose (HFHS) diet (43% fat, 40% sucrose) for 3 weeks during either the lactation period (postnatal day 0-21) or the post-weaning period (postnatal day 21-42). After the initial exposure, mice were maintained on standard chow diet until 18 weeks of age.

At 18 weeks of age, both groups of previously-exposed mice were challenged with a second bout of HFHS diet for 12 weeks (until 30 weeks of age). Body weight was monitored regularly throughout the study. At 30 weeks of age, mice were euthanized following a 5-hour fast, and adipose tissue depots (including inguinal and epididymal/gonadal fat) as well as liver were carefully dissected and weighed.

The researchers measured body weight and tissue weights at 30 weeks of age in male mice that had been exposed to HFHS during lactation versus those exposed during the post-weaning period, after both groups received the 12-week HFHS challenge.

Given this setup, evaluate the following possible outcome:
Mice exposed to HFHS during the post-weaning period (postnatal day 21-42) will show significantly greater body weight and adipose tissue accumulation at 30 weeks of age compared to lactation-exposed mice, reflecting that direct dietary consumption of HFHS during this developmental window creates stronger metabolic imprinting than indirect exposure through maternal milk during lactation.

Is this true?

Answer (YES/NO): NO